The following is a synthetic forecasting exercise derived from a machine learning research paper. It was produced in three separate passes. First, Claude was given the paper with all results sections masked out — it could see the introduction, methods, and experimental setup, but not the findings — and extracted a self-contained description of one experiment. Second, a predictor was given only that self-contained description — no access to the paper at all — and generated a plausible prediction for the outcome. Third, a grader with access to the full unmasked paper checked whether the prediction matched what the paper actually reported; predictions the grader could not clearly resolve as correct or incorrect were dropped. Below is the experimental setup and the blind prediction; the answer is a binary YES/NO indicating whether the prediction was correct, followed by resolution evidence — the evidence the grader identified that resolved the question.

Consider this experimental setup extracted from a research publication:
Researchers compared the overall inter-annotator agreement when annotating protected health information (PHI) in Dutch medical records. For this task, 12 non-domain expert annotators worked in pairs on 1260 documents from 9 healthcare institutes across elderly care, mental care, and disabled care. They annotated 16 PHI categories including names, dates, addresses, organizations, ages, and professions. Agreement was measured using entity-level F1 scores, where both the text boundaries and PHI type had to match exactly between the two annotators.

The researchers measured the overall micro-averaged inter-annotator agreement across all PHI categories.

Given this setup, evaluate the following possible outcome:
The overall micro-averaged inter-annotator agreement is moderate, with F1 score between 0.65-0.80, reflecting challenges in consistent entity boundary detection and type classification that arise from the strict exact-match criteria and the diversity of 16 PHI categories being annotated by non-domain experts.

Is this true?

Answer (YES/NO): NO